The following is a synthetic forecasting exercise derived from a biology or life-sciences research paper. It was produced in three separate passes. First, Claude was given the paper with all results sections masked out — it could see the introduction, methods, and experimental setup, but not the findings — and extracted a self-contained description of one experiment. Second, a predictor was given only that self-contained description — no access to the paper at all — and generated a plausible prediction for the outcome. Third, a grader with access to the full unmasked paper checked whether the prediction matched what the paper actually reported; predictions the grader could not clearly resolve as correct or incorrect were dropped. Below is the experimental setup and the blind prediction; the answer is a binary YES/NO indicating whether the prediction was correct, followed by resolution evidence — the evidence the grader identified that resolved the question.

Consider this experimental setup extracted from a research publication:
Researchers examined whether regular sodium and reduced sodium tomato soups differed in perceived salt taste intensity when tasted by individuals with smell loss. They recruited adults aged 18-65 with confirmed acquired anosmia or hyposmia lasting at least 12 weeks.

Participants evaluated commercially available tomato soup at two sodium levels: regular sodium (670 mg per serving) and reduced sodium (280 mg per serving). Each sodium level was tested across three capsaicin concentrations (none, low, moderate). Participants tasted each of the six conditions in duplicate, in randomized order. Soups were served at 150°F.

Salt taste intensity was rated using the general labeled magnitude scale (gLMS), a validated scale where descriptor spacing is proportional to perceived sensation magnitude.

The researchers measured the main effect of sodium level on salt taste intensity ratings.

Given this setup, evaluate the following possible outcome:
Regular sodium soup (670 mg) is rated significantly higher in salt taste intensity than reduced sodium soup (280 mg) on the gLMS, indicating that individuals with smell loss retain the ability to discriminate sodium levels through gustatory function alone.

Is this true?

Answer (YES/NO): YES